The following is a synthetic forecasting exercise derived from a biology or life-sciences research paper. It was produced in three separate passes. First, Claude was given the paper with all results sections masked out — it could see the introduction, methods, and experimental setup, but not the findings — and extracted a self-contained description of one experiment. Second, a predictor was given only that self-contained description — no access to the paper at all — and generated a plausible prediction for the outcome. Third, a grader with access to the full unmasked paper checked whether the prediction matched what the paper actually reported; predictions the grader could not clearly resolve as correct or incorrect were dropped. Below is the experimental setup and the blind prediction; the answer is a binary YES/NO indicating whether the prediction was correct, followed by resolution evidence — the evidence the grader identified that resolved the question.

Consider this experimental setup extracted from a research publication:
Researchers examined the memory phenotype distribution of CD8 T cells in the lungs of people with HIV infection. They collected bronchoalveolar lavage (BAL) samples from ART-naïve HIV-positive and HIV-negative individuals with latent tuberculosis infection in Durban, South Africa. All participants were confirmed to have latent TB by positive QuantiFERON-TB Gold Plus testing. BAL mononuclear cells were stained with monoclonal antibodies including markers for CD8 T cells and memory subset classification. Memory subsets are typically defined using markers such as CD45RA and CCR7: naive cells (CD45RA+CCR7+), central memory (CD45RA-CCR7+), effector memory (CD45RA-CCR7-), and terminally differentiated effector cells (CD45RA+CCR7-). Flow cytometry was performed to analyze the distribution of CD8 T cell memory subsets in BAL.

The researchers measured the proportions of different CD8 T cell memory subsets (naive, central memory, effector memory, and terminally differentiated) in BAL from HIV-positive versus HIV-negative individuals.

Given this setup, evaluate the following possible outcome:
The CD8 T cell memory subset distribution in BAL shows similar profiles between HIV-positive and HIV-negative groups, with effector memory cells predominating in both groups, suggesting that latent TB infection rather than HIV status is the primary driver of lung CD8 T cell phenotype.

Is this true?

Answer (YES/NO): NO